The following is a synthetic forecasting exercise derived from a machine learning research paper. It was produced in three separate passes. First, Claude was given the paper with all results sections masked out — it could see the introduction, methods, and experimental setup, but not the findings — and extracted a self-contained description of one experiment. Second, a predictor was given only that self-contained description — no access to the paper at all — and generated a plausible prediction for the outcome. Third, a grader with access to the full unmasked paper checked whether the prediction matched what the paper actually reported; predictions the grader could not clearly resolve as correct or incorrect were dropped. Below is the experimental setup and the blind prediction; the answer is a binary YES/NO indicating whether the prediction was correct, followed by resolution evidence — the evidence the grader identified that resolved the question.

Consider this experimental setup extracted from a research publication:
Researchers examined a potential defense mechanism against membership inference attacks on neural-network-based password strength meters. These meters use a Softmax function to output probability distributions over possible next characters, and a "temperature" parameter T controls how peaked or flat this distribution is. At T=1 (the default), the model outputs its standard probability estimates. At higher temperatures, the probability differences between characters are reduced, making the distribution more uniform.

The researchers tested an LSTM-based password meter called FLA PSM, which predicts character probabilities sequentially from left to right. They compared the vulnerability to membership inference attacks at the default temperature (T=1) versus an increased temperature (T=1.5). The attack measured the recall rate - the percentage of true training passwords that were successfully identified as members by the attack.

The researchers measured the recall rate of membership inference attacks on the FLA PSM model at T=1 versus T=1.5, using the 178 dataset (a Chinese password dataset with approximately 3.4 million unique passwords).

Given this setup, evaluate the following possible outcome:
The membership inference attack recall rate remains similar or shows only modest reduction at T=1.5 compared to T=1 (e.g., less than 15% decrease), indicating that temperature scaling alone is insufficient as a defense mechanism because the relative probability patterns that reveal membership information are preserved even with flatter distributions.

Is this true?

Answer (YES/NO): NO